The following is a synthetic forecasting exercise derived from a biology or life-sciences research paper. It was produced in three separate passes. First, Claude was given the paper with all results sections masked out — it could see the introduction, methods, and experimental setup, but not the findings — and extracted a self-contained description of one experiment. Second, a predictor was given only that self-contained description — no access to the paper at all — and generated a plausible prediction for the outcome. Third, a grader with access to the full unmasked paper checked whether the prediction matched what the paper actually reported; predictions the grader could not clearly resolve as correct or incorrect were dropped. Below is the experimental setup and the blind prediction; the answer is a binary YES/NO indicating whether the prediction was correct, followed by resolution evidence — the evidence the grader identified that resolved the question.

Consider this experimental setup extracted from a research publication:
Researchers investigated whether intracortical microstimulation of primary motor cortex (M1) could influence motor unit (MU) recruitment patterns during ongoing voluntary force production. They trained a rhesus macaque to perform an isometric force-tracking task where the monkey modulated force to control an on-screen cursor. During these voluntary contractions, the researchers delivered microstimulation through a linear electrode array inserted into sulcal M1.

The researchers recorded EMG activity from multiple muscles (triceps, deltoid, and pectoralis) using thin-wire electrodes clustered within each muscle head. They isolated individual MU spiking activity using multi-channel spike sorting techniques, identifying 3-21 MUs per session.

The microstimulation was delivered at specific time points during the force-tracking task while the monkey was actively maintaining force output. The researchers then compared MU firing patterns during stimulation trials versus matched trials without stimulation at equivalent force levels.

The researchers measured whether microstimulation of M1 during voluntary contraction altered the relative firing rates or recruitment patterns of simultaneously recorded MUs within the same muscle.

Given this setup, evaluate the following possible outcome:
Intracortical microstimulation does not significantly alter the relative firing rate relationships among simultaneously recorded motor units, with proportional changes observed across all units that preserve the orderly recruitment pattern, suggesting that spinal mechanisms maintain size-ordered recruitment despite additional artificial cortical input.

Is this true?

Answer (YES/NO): NO